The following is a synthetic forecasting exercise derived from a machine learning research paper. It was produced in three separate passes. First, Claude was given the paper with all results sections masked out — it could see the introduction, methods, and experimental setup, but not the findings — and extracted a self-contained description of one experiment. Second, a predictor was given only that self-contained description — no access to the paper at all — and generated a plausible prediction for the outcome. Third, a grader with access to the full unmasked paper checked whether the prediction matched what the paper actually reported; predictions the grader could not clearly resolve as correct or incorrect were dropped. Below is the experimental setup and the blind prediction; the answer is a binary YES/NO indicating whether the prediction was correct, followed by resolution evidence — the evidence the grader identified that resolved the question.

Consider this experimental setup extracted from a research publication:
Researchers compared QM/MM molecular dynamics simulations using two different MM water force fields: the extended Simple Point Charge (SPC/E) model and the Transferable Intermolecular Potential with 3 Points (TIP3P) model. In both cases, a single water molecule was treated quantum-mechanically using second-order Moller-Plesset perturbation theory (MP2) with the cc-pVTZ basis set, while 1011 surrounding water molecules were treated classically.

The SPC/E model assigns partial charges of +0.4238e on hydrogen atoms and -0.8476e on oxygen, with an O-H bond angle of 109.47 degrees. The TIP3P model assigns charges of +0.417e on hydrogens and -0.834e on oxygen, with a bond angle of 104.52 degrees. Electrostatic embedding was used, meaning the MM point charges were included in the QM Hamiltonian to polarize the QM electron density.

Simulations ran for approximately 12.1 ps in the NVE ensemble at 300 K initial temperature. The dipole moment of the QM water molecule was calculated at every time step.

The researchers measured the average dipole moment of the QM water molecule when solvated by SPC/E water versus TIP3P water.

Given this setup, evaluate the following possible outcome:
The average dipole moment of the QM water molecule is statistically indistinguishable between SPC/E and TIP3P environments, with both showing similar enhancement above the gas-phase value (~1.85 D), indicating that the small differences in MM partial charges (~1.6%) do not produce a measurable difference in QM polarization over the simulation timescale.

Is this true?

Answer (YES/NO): YES